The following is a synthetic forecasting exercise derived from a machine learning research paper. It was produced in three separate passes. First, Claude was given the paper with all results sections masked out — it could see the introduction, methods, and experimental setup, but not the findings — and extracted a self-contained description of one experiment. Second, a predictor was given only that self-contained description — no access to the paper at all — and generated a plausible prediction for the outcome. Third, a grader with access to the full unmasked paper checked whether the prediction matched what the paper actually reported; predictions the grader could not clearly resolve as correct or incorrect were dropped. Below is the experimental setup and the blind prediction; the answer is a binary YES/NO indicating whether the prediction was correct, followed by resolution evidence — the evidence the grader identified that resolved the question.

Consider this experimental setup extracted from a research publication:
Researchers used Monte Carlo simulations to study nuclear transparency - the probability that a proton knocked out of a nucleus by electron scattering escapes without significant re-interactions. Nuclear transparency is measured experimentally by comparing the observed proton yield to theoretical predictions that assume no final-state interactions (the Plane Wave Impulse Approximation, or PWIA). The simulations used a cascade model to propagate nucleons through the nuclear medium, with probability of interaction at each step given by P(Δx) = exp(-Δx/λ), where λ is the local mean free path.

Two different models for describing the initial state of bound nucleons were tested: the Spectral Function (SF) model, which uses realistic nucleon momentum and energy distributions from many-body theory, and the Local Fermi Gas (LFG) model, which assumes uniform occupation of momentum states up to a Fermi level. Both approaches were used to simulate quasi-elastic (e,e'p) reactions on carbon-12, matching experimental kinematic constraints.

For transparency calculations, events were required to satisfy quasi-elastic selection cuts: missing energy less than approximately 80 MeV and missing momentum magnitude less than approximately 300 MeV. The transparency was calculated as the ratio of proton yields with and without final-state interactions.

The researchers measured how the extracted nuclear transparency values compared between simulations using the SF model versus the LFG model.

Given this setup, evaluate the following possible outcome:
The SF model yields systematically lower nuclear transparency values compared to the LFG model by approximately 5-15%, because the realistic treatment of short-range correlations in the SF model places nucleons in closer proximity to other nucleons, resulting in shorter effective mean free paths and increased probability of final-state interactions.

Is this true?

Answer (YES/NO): NO